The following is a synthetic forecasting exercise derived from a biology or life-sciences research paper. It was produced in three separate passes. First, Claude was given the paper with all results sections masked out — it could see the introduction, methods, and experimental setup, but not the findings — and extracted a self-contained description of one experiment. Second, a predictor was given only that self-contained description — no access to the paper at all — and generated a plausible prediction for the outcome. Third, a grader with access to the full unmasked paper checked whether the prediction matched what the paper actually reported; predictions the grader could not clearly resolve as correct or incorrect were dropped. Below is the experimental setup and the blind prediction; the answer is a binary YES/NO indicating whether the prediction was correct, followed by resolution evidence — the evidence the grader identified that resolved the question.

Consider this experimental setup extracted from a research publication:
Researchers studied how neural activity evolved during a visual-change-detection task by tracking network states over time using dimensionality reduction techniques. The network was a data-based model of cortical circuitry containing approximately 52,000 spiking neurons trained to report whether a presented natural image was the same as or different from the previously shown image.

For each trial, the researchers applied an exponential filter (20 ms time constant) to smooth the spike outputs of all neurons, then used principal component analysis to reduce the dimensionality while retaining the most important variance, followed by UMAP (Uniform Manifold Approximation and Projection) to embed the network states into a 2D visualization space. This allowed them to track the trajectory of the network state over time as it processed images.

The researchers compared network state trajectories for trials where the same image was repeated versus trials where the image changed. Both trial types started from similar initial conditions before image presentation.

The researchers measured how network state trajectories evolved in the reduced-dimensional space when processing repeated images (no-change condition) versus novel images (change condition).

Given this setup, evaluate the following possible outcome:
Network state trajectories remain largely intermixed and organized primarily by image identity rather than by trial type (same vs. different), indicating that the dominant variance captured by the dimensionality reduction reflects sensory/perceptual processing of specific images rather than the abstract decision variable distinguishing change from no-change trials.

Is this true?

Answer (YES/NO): NO